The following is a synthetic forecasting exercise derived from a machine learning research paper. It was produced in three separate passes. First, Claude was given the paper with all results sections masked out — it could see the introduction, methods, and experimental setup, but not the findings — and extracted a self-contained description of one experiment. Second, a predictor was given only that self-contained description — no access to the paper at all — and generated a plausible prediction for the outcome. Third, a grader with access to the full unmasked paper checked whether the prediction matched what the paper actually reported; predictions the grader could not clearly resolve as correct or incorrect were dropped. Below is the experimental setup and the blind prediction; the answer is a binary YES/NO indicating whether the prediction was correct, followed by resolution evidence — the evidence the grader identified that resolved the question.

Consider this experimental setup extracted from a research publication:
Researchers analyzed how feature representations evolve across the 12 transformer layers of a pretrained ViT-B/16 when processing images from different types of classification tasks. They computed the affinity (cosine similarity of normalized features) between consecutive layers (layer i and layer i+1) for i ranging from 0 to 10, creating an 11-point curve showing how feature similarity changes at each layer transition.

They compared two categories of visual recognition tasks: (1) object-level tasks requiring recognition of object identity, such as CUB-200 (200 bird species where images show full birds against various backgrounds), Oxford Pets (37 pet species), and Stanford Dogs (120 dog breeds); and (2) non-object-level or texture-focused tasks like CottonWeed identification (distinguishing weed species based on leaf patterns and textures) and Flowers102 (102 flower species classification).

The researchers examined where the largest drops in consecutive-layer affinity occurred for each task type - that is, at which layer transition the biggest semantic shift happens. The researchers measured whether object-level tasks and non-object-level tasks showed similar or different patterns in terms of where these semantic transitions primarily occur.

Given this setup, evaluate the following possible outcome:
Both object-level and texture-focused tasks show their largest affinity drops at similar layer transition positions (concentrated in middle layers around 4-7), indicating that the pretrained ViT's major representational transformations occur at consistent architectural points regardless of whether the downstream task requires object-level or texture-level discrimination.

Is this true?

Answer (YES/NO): NO